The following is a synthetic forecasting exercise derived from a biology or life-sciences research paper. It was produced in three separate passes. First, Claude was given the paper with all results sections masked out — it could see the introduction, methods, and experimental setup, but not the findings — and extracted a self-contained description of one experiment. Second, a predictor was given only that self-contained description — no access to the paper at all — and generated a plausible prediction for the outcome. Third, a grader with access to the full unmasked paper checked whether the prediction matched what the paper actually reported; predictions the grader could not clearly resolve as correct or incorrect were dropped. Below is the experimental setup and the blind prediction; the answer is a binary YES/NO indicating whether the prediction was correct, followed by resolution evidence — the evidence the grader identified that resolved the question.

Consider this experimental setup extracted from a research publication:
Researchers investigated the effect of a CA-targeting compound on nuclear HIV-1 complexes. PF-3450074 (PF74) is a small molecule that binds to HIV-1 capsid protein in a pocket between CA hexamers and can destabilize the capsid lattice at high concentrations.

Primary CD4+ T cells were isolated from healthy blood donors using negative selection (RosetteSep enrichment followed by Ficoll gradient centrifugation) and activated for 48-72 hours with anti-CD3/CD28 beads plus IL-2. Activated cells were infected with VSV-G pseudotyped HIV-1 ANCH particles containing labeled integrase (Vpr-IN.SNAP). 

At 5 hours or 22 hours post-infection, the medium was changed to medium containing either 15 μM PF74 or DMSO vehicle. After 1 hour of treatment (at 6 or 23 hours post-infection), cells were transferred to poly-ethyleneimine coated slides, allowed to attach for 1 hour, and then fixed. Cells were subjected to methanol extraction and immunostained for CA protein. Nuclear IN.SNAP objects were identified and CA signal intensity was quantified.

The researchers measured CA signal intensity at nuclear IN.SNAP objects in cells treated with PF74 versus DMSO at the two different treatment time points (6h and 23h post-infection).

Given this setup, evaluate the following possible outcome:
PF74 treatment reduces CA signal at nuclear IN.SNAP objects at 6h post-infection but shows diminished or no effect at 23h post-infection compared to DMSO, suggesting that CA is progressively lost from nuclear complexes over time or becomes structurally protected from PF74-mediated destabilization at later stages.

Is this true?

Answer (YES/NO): NO